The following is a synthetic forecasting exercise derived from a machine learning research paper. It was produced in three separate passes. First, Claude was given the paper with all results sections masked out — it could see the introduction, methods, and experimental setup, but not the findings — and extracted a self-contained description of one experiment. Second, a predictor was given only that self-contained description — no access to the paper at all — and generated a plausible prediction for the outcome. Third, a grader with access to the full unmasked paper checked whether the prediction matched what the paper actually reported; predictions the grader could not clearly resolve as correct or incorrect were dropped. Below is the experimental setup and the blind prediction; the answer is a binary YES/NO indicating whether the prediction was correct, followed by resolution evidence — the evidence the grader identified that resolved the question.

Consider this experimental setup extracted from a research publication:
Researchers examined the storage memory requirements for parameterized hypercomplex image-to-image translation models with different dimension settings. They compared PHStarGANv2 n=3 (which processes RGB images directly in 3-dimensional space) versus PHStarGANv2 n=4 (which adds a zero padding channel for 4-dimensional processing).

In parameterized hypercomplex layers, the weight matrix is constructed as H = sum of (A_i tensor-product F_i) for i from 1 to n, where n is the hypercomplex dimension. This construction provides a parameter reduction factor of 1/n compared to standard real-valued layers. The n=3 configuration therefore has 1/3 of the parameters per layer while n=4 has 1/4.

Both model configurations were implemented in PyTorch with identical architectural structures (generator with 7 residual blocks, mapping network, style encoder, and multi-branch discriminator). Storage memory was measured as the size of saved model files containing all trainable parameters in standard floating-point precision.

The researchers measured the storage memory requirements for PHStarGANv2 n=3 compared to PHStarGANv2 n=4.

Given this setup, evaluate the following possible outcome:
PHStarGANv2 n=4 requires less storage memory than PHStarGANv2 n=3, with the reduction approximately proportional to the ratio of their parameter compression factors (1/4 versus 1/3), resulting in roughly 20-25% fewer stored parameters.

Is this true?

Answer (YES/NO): YES